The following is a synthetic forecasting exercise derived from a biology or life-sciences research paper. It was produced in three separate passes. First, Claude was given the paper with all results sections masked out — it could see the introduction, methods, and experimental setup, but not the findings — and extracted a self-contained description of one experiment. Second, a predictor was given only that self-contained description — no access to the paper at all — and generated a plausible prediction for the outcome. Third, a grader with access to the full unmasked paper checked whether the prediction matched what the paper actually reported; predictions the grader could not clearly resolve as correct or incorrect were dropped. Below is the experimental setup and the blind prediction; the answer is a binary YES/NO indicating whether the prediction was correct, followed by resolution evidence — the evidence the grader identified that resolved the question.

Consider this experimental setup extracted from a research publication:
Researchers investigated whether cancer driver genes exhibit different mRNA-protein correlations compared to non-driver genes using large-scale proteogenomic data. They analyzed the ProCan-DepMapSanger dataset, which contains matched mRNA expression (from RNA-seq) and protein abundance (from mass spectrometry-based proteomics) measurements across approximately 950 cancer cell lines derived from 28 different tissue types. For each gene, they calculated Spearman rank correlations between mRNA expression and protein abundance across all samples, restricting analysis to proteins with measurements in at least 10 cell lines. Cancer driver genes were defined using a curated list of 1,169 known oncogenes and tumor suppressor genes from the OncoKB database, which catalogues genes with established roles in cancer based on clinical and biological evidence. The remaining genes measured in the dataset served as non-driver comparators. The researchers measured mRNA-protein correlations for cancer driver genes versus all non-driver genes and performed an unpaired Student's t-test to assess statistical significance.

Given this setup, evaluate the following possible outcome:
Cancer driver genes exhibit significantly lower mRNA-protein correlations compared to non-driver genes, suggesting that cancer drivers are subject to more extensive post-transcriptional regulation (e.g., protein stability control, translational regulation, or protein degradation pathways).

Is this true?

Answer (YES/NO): NO